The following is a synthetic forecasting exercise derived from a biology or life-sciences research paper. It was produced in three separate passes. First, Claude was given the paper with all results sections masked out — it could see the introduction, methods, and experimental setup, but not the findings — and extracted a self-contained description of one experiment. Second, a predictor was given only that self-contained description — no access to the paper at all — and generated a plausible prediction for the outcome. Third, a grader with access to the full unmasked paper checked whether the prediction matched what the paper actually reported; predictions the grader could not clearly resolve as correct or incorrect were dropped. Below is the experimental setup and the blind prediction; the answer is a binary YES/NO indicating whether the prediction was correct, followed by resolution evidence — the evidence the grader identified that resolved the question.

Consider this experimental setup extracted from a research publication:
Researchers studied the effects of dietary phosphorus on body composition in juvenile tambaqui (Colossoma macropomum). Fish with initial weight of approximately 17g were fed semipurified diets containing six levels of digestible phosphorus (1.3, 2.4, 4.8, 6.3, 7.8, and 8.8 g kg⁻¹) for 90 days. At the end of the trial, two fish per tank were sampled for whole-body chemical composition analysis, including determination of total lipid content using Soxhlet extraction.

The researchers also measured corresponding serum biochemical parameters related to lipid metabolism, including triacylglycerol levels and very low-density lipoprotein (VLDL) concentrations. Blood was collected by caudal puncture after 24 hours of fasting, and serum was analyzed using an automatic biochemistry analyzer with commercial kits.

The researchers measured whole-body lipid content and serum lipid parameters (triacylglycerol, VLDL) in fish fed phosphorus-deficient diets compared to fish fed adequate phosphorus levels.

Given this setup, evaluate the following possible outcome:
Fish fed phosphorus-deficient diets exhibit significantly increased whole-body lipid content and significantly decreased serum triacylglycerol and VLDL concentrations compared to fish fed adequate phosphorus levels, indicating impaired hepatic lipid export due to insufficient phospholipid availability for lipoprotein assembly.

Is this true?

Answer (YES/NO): NO